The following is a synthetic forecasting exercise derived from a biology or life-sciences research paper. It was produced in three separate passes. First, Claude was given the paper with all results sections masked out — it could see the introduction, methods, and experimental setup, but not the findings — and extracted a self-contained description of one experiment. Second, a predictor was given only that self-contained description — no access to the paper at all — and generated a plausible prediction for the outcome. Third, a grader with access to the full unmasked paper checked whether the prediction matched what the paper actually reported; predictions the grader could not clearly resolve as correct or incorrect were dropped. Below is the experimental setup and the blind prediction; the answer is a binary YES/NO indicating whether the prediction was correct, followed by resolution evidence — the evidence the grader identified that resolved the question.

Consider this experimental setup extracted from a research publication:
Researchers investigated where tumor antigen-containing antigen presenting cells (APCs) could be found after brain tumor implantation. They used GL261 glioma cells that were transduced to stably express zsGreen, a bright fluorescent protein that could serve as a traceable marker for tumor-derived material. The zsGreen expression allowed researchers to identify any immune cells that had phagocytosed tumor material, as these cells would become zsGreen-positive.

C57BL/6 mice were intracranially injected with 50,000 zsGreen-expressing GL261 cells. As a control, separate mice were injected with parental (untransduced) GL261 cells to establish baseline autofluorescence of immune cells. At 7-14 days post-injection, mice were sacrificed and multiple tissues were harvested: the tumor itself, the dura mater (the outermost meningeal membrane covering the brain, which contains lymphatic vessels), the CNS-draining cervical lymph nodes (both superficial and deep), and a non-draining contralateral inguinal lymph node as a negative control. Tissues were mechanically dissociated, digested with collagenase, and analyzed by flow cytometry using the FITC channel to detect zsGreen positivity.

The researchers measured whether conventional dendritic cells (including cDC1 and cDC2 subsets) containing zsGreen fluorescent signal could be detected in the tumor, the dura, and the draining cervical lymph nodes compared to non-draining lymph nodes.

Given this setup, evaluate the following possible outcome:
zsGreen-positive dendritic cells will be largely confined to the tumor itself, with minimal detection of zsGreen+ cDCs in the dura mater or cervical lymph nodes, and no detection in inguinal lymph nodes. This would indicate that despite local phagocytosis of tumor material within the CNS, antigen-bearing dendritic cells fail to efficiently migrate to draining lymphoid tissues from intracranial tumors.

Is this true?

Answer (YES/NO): NO